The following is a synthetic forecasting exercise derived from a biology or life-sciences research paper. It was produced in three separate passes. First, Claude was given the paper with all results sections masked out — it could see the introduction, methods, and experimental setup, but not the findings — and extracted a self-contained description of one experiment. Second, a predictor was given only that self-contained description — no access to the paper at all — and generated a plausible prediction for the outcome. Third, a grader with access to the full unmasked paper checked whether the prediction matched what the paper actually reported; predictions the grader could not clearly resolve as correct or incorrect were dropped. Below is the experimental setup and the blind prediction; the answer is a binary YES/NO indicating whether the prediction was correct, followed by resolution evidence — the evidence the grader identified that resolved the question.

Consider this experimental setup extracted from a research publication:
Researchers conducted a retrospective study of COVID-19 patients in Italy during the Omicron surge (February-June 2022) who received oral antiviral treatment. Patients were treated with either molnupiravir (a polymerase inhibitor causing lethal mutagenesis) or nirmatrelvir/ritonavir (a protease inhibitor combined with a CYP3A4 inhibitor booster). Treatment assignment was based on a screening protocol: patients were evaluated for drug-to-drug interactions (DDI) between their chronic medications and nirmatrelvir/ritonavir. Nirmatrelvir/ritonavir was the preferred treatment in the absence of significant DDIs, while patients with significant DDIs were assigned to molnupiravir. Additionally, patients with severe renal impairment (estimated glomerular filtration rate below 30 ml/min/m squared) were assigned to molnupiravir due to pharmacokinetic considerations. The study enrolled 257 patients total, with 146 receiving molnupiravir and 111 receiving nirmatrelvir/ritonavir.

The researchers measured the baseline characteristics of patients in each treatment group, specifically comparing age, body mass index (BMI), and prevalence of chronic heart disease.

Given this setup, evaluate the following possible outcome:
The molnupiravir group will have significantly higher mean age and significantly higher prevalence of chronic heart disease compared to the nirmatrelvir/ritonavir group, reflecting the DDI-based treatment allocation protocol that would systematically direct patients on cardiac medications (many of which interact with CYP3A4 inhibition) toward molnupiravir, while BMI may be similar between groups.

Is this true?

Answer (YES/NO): NO